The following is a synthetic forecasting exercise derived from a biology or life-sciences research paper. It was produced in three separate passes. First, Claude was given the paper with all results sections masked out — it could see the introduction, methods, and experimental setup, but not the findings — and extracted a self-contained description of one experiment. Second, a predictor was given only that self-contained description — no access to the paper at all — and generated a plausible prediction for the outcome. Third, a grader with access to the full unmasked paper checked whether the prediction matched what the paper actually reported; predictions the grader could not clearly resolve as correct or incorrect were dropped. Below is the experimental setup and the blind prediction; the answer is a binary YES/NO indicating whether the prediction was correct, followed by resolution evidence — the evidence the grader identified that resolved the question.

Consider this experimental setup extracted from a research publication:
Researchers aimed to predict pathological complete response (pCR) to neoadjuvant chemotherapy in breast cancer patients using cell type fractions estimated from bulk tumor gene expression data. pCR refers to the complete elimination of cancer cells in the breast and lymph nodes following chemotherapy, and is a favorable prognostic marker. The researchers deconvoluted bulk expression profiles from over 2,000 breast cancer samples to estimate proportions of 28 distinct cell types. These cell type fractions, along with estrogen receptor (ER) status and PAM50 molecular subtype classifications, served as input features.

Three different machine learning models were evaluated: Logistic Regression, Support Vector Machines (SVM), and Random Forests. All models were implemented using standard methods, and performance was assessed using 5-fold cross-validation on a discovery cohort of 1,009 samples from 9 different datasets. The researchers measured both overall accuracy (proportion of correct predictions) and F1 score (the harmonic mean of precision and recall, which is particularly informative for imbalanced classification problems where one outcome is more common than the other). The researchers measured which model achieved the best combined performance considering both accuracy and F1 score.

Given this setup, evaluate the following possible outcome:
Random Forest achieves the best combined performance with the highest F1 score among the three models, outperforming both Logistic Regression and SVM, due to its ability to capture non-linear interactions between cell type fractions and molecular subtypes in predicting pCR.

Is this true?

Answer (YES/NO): NO